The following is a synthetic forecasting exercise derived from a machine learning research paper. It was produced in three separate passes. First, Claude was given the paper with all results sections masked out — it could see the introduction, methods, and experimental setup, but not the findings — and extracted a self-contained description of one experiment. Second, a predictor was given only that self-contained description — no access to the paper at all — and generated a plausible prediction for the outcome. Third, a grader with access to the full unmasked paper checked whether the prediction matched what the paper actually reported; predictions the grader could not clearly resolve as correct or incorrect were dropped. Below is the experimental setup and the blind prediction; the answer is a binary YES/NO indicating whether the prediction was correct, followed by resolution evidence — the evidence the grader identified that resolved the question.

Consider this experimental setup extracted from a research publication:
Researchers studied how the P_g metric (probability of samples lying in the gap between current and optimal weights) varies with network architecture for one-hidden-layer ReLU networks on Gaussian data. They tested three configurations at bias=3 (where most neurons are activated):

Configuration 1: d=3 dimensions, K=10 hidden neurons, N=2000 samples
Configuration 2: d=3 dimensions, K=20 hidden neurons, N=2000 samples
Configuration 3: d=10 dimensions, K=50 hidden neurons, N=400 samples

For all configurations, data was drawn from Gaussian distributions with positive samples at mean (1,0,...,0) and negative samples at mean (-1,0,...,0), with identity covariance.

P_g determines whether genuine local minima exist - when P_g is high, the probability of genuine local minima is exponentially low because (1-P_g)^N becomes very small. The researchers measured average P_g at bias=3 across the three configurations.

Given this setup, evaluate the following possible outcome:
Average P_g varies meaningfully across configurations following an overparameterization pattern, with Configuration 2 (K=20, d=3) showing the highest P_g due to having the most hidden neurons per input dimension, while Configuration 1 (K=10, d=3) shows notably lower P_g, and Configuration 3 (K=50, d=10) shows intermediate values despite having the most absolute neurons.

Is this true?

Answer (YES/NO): NO